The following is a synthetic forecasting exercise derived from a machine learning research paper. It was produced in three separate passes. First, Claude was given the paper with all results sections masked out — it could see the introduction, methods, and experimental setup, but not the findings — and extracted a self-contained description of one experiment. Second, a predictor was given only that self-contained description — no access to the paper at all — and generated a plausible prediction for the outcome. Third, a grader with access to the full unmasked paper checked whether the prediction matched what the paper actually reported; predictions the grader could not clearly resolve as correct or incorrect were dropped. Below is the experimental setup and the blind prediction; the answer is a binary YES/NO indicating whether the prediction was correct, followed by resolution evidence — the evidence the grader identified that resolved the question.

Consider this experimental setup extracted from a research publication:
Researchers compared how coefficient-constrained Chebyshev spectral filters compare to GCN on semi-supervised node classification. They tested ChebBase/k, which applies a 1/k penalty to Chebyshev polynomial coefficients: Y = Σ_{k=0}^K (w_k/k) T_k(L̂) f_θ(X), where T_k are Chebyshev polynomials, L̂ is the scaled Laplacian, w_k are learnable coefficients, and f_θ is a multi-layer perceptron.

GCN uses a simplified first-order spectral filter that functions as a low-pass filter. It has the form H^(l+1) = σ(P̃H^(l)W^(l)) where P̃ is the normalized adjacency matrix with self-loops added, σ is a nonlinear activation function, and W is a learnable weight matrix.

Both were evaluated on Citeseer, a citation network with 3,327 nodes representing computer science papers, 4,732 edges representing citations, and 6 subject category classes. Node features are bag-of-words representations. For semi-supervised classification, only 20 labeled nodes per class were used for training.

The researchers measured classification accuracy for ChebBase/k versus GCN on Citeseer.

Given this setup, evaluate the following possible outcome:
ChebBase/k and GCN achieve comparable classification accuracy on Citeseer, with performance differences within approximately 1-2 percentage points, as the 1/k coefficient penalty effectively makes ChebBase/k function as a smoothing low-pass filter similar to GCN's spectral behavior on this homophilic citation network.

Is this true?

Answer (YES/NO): YES